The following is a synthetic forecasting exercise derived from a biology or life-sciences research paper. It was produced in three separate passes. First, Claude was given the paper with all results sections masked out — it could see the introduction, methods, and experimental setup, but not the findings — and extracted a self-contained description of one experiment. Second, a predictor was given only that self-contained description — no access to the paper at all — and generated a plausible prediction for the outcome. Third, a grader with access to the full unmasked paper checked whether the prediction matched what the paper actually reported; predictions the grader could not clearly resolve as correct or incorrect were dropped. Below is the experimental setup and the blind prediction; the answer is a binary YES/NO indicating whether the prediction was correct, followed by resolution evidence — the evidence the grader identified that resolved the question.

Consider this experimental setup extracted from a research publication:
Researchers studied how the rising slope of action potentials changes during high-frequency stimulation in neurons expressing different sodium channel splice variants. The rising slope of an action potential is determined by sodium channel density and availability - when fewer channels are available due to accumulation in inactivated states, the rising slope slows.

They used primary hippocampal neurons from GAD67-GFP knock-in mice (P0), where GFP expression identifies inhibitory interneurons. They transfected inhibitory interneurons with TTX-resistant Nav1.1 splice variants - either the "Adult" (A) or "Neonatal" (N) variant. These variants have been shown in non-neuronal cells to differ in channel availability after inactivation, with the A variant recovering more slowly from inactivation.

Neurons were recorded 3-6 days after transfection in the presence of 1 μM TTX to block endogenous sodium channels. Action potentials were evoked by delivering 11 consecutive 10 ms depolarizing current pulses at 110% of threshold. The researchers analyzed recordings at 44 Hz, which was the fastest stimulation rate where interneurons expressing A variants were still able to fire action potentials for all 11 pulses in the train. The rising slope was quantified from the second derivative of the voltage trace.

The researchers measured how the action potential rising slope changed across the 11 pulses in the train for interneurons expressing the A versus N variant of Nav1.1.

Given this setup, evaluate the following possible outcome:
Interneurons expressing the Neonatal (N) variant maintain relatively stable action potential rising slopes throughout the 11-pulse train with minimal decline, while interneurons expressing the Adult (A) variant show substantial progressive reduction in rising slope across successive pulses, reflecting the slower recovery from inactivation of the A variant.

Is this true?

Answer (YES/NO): YES